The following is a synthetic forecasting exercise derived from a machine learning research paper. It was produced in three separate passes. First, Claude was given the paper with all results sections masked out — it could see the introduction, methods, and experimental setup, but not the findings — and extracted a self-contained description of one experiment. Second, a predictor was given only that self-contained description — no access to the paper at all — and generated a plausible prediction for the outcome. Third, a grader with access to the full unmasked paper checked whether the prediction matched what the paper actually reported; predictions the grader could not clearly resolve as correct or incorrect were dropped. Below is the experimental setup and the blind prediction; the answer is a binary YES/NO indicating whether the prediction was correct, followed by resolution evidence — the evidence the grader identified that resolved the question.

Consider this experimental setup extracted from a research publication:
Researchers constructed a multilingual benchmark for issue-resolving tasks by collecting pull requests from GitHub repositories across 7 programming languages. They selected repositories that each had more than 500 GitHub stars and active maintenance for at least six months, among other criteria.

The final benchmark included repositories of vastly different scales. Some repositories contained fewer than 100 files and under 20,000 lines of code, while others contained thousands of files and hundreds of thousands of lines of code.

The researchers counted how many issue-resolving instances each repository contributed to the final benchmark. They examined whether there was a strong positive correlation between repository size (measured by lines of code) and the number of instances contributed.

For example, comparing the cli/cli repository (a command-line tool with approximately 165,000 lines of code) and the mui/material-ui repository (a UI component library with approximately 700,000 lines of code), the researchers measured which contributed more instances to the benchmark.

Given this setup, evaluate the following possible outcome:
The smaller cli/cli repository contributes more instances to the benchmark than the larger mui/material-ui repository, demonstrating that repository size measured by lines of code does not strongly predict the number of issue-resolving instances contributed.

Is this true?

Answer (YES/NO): YES